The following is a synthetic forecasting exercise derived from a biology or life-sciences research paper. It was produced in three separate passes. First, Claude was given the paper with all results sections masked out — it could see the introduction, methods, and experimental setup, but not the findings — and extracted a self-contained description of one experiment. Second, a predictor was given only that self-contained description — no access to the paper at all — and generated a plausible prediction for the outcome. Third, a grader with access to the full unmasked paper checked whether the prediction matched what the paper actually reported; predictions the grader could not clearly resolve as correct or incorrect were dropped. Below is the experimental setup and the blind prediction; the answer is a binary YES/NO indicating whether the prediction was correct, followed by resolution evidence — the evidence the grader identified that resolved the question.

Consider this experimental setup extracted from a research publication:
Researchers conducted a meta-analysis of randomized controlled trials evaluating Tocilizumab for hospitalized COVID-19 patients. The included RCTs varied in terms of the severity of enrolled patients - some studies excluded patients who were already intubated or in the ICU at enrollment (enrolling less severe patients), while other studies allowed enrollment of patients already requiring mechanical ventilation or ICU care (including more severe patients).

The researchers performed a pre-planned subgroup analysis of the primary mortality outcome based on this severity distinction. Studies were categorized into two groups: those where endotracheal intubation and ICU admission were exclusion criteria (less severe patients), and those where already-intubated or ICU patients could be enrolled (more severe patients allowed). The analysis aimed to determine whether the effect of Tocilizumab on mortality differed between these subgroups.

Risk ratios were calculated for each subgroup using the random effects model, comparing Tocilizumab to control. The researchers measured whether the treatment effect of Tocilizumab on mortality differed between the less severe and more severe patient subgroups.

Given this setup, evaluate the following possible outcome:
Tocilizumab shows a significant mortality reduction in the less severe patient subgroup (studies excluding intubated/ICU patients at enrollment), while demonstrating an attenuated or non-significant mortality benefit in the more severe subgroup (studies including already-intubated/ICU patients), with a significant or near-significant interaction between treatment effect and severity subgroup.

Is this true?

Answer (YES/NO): NO